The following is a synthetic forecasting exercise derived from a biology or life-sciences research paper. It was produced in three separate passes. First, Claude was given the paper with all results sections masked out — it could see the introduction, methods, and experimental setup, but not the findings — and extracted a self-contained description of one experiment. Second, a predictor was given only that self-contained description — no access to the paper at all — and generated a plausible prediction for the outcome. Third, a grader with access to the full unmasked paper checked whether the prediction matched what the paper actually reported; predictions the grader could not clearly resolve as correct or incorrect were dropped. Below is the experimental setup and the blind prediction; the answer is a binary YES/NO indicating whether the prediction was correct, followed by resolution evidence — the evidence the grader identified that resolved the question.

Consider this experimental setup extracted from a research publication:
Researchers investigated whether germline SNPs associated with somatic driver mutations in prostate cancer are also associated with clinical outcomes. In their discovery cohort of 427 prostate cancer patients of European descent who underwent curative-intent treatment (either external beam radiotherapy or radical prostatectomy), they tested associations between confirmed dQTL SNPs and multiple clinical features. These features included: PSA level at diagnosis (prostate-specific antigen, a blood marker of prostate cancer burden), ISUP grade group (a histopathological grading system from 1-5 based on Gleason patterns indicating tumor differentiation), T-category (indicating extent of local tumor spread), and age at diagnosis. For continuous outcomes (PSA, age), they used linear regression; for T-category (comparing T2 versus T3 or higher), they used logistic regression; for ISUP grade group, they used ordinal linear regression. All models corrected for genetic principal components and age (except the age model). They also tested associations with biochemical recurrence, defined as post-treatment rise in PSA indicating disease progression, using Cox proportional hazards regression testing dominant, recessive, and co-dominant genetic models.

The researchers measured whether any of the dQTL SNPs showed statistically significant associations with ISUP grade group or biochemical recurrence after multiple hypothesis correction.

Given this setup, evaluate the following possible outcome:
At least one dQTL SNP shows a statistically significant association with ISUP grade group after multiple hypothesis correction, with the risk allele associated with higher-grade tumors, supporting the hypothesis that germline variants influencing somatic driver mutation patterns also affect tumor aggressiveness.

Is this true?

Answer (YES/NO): YES